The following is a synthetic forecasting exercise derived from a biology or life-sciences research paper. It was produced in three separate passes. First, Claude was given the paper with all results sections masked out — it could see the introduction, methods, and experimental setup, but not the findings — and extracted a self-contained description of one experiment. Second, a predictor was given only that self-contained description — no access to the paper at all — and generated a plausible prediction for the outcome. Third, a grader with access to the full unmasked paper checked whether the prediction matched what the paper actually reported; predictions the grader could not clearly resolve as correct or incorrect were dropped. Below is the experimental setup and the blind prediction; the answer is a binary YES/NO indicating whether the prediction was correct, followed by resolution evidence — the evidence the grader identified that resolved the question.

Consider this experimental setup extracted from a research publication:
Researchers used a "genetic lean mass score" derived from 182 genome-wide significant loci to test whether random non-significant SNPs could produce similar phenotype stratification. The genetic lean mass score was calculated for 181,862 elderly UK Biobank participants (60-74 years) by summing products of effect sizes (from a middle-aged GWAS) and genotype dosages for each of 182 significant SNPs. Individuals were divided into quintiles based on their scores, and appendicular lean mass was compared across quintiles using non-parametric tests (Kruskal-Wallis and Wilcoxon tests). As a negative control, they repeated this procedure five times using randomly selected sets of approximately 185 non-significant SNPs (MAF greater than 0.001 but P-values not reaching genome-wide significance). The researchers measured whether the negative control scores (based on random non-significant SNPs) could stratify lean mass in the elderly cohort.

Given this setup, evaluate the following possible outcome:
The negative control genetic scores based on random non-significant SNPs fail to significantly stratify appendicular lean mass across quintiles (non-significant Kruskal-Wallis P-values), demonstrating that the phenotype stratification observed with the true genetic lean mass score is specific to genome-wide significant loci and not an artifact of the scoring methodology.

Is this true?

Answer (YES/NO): YES